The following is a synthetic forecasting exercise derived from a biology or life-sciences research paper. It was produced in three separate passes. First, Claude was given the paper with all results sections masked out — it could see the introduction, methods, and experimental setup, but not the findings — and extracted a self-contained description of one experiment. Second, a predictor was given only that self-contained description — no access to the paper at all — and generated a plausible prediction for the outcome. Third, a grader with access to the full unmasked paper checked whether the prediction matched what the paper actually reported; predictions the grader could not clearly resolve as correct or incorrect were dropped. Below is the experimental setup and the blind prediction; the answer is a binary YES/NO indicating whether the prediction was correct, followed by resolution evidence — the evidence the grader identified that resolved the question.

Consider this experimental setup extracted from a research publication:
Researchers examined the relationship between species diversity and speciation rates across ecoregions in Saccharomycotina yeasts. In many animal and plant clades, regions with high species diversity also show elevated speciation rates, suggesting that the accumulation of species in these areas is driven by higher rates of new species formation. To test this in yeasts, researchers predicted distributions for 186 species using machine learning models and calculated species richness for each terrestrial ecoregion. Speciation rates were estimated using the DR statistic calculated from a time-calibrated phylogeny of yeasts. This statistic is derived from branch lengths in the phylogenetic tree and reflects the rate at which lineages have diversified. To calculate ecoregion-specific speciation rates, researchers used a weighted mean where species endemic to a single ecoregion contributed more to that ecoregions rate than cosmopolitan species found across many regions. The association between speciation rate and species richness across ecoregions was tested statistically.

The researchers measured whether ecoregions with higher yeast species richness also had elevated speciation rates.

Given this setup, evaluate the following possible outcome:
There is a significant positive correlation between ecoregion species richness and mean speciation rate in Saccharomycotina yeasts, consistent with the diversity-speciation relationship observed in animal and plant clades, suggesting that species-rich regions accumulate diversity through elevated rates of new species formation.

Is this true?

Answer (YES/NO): NO